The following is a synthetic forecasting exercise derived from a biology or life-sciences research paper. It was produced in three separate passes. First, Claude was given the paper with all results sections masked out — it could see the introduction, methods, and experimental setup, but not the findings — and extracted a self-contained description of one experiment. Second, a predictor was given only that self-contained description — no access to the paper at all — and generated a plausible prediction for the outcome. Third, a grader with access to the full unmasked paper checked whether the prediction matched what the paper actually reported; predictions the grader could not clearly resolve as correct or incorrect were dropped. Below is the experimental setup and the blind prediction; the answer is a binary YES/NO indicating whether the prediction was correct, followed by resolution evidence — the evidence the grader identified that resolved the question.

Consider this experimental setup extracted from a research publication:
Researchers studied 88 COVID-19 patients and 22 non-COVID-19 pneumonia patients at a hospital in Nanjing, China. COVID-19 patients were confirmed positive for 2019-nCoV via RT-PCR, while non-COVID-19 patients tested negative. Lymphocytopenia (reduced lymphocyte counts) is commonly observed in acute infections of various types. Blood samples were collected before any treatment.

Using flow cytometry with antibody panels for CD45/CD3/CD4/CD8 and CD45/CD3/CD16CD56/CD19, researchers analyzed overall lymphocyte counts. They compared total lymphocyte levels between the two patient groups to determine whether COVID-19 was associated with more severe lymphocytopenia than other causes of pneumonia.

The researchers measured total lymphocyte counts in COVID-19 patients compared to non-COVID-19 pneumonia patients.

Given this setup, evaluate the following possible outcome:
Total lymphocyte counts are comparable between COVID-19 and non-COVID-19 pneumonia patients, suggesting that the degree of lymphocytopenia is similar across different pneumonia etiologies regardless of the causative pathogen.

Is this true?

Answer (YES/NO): NO